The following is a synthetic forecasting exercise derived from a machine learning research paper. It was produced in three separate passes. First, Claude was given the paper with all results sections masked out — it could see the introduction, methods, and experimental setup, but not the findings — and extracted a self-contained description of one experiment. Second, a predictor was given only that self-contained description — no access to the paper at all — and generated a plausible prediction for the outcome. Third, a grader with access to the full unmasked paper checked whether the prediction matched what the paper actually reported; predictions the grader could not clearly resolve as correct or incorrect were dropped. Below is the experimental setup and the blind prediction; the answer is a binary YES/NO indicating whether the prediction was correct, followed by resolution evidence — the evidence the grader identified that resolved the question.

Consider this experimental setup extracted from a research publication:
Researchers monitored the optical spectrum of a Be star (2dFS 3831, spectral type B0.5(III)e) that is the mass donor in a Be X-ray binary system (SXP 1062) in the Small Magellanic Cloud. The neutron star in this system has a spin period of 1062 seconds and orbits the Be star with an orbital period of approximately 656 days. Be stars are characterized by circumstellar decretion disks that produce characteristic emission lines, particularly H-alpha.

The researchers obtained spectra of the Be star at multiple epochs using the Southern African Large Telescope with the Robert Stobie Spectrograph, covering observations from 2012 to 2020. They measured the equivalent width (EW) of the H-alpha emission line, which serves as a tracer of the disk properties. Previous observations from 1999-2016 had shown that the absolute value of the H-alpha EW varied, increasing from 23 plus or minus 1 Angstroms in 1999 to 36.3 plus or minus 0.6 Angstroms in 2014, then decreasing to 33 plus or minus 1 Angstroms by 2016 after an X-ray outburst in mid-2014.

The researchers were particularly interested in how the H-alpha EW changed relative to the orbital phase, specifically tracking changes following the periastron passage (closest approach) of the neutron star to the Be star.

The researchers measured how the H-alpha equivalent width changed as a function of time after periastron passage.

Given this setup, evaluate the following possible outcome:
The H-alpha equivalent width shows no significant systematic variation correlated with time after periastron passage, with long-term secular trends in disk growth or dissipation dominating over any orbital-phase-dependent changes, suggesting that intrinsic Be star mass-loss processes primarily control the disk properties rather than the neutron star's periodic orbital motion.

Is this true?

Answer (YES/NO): NO